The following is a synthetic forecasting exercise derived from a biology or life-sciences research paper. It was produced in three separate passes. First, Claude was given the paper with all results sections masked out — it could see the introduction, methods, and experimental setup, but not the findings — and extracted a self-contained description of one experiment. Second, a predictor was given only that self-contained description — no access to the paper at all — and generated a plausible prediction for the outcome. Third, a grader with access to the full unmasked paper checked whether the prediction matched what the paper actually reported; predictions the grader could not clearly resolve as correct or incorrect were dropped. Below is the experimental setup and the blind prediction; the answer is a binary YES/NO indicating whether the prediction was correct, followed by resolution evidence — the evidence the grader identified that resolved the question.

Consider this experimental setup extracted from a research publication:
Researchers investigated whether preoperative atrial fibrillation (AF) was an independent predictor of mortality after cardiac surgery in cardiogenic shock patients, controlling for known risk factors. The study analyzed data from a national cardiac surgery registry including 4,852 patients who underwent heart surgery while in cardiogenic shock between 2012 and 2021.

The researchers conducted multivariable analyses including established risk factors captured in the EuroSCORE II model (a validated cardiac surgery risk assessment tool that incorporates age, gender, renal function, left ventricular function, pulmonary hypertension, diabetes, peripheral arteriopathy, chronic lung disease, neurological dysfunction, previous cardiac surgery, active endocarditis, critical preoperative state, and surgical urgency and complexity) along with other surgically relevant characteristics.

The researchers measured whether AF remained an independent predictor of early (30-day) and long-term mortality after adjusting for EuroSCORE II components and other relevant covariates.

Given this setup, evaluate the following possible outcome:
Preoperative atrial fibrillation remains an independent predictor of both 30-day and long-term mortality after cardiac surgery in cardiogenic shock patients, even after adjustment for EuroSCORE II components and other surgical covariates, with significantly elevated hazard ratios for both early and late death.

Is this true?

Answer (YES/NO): NO